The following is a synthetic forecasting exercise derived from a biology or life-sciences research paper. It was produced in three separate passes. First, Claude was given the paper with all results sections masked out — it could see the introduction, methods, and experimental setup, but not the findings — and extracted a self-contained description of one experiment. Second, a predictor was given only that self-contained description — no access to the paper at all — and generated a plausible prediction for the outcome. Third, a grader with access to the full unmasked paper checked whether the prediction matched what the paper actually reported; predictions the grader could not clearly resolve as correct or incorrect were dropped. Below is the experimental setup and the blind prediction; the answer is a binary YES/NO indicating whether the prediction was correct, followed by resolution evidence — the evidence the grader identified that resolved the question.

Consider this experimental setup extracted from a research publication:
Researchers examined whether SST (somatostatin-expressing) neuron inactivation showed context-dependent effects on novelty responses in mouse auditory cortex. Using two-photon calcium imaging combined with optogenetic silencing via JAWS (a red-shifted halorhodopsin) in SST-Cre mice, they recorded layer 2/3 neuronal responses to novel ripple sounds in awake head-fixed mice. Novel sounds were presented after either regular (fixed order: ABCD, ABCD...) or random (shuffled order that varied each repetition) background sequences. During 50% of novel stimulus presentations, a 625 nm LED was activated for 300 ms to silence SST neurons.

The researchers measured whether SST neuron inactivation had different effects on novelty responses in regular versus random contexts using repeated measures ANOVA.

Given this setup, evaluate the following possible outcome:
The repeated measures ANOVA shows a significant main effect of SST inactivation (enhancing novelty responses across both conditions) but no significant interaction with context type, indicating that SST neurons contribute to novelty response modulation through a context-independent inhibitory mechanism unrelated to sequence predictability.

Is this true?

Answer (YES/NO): YES